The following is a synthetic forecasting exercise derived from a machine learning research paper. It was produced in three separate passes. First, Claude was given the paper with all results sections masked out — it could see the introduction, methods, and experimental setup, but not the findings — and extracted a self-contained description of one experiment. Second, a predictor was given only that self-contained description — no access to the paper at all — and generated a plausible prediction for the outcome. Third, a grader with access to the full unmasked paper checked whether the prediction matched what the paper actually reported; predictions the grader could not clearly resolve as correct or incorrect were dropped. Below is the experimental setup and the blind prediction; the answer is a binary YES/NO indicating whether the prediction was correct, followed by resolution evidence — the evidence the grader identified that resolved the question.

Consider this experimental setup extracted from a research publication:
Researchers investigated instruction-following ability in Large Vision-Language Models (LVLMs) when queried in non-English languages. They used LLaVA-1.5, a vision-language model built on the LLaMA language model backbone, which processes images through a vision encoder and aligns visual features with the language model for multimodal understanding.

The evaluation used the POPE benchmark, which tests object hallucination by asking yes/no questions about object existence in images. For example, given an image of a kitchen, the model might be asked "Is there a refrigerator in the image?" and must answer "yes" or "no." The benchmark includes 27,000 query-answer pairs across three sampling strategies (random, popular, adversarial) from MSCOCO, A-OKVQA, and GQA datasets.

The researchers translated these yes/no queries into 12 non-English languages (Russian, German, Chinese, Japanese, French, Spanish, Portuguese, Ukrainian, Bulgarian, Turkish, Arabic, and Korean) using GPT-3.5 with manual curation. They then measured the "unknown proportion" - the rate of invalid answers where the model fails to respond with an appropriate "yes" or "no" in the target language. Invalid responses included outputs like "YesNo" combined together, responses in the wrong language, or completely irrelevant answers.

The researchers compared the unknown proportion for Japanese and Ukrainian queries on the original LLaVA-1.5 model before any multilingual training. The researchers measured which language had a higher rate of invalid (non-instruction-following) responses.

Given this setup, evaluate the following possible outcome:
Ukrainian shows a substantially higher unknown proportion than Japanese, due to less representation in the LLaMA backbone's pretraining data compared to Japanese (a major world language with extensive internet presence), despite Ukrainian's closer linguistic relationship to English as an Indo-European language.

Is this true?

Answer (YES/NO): YES